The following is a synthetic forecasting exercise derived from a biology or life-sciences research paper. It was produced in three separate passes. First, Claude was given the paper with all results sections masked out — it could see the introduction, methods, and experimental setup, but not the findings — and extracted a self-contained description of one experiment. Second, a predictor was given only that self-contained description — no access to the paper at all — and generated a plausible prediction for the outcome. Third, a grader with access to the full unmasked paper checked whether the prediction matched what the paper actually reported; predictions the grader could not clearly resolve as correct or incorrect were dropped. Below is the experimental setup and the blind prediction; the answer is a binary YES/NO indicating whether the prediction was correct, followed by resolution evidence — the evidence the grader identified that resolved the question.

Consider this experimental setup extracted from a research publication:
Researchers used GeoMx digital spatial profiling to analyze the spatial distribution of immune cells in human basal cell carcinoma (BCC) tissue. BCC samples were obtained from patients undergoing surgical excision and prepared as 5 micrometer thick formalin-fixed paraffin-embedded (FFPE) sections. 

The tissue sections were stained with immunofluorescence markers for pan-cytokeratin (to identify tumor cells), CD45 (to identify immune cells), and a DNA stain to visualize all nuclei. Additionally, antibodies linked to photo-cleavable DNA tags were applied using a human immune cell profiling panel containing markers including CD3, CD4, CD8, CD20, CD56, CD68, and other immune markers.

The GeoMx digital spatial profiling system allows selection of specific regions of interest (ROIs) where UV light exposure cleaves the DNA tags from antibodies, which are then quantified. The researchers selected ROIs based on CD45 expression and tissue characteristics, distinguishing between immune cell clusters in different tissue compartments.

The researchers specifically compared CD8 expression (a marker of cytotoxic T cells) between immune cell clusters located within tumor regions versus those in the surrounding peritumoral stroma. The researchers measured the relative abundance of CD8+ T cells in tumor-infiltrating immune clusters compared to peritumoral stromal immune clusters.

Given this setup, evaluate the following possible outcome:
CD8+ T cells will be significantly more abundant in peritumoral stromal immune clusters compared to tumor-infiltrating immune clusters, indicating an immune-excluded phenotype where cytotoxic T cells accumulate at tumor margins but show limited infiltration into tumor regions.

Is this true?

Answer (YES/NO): NO